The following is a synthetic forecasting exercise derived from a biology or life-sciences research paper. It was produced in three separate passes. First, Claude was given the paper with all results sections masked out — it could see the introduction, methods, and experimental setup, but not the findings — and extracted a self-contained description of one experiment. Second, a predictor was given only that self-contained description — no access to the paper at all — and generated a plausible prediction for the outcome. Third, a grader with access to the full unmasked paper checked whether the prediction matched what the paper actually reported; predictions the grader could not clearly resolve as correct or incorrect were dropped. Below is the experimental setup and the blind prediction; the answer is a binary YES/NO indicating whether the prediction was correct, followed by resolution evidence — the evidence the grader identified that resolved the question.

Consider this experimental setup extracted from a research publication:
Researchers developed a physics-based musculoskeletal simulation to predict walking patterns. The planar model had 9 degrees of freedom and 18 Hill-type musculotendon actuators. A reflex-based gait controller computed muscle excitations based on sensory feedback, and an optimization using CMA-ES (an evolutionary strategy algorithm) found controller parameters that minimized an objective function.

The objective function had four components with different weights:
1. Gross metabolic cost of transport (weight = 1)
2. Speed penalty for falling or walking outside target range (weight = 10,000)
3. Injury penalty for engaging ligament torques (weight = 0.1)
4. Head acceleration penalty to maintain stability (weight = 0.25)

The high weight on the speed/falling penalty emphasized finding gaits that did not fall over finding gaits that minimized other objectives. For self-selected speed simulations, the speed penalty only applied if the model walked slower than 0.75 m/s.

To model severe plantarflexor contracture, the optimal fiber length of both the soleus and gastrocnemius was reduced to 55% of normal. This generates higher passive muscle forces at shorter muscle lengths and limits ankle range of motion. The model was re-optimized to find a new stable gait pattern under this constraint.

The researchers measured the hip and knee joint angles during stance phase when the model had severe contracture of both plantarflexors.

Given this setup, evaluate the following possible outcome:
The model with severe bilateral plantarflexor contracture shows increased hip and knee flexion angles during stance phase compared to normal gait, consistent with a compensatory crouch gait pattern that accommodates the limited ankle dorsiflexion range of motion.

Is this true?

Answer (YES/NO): YES